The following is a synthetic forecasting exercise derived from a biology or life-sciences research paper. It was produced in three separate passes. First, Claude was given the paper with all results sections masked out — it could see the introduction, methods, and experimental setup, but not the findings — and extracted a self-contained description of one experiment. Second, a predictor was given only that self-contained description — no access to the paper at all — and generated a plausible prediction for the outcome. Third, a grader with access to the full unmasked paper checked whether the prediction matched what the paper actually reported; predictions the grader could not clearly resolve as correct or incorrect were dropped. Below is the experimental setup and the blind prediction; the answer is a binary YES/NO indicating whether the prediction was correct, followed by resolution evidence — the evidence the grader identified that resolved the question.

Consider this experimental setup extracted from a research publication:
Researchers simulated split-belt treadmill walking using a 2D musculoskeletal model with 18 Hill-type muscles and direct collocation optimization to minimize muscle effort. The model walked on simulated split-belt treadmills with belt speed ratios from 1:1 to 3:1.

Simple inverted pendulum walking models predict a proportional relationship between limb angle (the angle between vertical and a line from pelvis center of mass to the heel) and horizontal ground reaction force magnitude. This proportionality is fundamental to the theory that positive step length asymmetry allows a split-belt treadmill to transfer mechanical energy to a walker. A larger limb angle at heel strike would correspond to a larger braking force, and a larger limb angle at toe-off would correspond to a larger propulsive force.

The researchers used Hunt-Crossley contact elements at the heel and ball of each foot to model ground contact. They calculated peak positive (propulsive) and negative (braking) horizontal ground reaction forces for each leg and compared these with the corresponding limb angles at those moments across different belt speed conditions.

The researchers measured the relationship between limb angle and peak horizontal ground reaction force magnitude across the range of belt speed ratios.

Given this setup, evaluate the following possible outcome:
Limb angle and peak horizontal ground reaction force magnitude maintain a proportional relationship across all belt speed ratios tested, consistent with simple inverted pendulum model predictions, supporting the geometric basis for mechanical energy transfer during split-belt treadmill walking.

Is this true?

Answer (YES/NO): NO